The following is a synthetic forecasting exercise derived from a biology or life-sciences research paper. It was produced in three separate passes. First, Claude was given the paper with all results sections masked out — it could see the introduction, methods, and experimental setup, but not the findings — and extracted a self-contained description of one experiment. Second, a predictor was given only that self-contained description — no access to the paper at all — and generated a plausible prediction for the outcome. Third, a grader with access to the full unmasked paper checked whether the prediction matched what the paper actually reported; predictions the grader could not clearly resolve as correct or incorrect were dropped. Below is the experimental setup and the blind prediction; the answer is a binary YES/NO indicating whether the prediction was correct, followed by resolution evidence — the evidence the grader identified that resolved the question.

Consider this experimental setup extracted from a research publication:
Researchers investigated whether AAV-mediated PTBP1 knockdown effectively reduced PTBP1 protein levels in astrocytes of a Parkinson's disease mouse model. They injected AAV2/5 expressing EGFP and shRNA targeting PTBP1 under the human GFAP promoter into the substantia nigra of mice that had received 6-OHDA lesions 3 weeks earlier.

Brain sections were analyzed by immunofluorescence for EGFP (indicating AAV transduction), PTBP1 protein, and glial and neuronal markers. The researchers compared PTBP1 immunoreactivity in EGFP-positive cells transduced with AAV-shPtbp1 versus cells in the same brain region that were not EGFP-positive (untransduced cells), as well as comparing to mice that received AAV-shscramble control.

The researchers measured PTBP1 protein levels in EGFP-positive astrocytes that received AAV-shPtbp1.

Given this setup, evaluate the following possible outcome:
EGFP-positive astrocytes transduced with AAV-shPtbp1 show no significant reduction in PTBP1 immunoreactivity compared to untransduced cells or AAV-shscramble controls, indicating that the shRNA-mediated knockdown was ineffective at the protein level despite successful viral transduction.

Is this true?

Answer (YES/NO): NO